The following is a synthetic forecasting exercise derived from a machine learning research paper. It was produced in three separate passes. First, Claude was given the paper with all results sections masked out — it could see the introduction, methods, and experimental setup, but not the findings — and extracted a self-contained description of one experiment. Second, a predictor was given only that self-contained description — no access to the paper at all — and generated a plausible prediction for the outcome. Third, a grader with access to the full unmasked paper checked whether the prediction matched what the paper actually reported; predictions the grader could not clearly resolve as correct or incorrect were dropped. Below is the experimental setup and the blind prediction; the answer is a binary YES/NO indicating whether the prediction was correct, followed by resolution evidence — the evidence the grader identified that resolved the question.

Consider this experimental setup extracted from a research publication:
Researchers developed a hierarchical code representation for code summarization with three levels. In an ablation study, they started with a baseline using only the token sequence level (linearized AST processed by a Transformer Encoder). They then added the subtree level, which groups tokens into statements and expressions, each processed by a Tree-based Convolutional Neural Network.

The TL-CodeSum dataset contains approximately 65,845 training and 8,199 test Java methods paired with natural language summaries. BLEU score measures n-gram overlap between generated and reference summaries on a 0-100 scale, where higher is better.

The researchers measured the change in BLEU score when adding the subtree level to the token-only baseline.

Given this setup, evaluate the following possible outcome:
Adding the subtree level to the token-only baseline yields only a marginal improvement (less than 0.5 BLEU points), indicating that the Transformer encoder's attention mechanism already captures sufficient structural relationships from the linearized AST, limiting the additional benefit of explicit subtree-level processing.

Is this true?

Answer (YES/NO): NO